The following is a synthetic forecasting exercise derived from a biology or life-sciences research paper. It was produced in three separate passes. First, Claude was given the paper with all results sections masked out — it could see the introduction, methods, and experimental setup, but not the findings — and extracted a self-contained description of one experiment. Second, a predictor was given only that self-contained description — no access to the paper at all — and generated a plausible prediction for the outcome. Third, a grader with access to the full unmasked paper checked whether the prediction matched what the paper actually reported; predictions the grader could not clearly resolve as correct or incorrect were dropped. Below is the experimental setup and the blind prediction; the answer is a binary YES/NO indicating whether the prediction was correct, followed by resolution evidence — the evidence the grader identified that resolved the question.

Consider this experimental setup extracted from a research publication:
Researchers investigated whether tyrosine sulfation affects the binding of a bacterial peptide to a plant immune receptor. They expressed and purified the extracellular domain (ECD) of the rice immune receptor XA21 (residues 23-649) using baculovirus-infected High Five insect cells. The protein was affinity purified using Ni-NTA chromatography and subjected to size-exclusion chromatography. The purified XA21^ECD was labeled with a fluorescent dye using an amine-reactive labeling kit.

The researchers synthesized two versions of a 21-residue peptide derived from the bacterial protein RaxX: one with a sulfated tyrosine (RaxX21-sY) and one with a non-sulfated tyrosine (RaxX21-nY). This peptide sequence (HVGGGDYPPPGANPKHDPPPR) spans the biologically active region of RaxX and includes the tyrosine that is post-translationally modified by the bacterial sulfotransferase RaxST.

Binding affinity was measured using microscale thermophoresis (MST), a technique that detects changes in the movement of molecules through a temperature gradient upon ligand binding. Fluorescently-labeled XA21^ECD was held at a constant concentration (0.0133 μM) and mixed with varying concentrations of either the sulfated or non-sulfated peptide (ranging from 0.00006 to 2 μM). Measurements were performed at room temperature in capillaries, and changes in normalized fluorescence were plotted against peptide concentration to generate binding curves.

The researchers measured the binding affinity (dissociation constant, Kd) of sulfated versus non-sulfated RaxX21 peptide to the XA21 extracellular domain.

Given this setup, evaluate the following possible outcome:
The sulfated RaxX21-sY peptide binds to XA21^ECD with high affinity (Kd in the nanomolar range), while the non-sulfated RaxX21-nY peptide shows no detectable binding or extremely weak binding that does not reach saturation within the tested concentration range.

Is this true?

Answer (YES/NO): NO